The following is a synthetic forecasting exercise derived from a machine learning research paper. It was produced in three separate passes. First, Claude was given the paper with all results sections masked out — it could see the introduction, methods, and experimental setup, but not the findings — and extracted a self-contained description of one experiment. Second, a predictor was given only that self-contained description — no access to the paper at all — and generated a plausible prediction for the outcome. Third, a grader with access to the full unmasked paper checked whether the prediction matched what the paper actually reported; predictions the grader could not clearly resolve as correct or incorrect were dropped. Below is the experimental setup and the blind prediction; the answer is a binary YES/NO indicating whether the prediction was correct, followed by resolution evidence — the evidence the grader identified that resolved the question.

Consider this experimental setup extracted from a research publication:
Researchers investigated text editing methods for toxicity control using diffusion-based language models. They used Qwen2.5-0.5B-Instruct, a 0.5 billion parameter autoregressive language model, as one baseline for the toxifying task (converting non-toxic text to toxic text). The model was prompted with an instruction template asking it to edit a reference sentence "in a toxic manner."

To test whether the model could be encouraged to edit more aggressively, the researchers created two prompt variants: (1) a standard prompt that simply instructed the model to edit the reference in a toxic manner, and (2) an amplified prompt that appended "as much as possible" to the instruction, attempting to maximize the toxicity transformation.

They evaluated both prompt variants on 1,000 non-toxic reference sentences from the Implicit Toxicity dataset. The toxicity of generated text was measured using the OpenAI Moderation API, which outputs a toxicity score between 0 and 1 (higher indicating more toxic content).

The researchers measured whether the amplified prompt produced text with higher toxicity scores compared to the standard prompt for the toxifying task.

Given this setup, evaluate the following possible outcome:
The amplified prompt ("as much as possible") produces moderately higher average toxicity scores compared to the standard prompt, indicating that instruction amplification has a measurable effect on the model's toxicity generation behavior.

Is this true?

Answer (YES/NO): NO